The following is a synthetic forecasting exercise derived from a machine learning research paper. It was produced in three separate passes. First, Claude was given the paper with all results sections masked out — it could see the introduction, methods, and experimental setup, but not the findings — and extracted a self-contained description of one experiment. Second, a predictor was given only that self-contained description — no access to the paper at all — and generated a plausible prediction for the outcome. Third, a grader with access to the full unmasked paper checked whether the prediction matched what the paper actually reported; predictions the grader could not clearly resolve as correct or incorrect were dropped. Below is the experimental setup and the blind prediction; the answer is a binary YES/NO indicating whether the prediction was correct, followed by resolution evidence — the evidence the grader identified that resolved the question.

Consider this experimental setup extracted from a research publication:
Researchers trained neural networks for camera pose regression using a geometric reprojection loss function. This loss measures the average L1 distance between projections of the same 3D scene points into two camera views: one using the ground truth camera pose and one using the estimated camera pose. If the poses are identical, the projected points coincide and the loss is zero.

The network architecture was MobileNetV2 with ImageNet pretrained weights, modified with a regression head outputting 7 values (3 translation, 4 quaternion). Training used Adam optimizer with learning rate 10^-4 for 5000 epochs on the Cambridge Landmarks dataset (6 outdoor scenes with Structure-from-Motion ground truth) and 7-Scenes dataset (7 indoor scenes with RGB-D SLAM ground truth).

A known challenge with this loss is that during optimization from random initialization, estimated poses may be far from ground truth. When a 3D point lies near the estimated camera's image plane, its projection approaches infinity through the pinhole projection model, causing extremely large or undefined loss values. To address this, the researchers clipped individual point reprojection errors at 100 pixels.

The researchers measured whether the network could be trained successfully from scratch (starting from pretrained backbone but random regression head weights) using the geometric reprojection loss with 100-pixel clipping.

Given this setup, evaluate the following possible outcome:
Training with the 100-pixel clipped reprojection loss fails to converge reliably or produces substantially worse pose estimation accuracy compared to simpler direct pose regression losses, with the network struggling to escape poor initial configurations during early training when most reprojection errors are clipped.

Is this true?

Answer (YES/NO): YES